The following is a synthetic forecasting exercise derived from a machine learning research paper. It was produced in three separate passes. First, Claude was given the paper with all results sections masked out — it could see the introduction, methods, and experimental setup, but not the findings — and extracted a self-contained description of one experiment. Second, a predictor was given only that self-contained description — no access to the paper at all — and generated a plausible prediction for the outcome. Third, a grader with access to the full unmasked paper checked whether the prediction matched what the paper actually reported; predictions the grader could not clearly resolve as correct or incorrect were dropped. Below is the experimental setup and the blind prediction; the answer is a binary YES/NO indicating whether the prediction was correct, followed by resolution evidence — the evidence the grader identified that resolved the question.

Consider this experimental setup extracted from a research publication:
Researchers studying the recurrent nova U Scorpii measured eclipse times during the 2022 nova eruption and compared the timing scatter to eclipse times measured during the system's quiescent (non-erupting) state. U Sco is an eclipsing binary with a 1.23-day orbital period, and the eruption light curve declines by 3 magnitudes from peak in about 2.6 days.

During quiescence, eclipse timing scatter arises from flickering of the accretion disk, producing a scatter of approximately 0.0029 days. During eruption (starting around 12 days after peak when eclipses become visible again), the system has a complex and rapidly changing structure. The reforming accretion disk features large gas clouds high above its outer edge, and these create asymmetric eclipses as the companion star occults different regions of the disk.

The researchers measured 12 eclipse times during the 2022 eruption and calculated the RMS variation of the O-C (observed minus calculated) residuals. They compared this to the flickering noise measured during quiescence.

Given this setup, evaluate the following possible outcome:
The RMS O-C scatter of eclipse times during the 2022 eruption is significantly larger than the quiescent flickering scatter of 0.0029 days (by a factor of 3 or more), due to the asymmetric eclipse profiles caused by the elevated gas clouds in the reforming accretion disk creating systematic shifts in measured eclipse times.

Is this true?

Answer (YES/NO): YES